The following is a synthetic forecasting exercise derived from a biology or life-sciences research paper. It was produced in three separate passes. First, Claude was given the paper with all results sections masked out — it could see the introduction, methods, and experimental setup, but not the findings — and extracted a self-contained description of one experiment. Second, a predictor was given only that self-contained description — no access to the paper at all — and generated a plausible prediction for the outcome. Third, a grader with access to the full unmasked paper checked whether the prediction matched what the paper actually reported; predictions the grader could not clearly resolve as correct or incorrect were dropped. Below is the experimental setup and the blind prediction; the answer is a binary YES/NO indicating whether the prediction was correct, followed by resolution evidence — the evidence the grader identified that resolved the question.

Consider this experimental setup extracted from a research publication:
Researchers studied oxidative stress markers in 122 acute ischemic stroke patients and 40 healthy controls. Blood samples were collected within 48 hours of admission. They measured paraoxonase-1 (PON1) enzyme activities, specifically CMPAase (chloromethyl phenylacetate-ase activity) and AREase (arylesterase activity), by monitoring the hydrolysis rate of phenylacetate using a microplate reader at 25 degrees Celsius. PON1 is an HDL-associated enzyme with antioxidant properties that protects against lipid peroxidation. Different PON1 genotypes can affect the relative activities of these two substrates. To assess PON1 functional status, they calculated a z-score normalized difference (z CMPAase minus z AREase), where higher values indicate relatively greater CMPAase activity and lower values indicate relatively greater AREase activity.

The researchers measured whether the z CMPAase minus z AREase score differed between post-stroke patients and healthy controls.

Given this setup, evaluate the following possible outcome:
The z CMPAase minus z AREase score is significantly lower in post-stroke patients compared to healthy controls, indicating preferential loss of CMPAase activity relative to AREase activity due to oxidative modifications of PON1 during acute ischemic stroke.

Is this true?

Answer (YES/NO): YES